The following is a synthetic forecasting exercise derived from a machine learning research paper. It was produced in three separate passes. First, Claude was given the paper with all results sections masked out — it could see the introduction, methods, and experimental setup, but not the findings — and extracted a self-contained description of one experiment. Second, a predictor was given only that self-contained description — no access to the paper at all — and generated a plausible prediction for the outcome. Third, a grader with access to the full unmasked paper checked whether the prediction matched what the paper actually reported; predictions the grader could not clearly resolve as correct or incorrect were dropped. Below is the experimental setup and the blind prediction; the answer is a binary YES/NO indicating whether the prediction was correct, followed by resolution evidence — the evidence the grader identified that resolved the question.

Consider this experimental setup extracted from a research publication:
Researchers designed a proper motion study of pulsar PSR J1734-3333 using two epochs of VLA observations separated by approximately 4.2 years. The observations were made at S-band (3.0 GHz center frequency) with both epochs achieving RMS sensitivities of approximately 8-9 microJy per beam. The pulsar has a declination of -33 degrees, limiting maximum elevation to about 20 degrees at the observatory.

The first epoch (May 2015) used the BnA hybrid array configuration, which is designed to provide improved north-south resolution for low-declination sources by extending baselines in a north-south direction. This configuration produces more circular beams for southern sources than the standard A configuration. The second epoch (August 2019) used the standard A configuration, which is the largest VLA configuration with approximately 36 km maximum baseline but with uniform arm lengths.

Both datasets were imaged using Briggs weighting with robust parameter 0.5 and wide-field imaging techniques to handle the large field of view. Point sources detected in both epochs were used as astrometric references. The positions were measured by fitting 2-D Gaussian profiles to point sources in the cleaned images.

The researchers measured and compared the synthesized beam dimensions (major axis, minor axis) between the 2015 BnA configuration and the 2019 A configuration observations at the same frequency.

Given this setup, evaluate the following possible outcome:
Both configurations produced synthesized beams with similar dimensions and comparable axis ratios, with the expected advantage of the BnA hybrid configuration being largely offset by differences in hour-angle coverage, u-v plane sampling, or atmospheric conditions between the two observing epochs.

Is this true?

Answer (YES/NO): NO